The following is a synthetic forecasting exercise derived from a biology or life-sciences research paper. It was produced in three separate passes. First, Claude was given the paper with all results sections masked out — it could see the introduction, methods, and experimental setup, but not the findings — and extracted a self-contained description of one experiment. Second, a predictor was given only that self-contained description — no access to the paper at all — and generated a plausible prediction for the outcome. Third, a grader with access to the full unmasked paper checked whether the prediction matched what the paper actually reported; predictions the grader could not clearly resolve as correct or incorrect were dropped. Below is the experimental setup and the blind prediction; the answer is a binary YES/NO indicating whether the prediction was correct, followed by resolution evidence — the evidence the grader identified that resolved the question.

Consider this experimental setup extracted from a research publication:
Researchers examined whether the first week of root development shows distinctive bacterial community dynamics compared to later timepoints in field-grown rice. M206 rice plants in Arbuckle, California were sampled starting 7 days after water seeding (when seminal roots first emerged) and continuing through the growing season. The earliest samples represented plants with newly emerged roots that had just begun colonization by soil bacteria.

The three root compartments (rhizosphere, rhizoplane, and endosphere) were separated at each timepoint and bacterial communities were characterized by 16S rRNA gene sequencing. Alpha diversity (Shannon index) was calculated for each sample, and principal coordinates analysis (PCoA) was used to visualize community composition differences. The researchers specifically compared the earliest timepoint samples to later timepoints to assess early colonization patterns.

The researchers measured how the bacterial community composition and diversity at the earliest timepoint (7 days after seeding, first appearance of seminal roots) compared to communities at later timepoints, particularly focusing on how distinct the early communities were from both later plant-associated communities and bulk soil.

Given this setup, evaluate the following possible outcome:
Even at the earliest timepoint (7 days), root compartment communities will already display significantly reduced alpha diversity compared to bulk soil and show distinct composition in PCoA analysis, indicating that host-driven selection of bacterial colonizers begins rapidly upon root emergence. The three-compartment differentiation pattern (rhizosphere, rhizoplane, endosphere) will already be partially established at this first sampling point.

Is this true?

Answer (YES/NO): NO